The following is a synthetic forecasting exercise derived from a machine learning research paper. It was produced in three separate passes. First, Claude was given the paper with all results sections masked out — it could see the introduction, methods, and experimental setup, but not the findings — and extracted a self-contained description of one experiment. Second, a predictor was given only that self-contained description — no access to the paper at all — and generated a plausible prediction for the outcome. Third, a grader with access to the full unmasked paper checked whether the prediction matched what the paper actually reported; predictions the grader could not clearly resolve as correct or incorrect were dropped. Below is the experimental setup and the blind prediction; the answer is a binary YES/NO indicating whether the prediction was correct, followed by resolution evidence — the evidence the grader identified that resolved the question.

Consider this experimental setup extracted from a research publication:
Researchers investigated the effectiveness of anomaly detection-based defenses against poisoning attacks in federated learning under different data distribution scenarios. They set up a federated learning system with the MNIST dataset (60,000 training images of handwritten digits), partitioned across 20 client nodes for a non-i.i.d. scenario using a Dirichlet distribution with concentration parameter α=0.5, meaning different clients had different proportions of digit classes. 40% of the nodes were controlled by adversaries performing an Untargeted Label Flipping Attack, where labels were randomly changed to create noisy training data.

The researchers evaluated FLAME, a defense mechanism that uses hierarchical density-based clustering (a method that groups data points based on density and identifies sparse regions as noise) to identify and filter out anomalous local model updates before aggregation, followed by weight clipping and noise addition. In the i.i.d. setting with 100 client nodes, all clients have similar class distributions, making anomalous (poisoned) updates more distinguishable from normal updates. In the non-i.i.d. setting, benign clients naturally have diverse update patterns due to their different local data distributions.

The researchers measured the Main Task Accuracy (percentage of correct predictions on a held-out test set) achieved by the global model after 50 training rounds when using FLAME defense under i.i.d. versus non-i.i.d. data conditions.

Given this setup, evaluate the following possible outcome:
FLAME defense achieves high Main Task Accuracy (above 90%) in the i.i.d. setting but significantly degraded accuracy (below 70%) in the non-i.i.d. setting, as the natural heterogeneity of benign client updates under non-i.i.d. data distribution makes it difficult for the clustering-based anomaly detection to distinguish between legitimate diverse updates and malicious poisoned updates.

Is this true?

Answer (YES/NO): NO